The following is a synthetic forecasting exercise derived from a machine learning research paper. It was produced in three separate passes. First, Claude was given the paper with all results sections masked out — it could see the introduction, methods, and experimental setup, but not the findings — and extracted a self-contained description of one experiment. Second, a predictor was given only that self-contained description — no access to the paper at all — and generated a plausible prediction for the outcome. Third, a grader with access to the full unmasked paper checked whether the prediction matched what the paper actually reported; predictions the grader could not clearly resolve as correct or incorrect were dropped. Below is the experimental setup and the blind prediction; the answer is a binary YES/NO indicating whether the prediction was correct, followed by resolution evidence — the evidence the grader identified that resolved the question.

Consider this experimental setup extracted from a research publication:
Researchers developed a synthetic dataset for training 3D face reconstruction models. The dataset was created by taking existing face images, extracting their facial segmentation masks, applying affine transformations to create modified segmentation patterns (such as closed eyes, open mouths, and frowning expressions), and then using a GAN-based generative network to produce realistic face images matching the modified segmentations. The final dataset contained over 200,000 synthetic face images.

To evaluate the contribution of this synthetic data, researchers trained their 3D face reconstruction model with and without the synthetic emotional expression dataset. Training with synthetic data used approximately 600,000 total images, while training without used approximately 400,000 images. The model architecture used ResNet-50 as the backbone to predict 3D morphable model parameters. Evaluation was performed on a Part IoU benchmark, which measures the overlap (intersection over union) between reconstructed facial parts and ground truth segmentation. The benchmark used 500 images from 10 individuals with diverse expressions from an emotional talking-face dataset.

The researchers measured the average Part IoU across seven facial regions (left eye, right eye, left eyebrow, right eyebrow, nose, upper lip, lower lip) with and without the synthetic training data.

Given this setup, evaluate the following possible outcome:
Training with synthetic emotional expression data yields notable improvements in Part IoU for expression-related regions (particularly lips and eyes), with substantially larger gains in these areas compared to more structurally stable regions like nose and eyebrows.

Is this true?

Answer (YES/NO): NO